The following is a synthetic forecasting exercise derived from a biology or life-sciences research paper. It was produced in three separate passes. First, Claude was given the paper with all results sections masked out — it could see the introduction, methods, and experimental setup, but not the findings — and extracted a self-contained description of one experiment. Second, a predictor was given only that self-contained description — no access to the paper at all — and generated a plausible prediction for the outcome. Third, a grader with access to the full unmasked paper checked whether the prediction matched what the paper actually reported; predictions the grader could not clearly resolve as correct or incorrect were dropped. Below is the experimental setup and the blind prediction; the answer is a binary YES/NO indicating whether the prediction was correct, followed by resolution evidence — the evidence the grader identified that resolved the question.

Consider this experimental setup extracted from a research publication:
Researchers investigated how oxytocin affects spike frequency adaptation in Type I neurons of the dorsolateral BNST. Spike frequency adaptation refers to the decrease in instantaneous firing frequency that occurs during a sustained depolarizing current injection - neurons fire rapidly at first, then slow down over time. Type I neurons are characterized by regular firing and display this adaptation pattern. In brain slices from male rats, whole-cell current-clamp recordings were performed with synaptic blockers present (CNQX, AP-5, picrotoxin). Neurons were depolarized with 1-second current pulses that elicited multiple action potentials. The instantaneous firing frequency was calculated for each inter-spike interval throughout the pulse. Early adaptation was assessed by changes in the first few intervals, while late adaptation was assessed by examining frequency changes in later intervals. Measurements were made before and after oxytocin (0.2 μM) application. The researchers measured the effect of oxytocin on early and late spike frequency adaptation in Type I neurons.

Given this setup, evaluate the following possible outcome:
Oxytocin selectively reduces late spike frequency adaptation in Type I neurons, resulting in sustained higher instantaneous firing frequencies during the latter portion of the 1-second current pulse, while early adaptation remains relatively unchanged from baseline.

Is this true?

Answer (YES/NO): NO